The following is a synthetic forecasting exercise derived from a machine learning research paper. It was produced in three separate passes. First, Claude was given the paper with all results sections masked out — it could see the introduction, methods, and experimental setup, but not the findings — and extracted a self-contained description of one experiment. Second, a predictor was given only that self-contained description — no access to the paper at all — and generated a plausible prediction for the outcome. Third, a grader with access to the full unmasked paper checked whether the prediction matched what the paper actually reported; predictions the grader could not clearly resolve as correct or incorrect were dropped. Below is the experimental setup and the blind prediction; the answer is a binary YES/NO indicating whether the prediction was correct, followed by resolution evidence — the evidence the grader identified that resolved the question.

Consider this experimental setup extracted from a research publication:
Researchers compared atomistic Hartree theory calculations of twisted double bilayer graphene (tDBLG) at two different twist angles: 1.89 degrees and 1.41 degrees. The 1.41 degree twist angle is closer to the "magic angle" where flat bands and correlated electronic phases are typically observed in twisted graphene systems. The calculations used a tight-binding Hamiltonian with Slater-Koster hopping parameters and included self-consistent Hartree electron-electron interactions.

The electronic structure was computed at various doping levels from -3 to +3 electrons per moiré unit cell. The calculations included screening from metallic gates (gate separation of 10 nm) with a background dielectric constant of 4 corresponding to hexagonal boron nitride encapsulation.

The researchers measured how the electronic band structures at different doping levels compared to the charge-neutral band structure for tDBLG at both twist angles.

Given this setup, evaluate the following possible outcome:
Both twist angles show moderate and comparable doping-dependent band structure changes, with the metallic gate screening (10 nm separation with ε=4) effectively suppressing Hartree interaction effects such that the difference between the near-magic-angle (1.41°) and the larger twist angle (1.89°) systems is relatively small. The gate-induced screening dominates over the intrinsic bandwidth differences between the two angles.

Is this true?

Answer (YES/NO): NO